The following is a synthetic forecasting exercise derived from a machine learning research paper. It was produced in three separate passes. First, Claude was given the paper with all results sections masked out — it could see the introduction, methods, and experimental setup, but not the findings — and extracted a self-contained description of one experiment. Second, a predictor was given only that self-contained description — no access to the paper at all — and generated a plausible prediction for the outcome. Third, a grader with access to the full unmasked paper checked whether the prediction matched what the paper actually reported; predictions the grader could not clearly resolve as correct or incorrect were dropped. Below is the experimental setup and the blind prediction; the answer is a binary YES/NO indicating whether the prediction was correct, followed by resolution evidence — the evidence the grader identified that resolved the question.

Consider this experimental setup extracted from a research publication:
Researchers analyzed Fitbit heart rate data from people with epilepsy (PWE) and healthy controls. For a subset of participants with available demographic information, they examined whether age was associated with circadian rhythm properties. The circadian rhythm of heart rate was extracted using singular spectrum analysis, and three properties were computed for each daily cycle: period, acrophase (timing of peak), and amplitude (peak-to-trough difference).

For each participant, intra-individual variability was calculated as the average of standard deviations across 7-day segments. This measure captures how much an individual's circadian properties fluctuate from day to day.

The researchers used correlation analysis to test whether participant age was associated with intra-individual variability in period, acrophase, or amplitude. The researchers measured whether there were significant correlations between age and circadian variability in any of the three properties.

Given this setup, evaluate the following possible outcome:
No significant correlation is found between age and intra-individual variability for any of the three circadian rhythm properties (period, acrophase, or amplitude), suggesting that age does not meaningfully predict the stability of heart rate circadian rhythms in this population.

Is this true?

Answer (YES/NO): YES